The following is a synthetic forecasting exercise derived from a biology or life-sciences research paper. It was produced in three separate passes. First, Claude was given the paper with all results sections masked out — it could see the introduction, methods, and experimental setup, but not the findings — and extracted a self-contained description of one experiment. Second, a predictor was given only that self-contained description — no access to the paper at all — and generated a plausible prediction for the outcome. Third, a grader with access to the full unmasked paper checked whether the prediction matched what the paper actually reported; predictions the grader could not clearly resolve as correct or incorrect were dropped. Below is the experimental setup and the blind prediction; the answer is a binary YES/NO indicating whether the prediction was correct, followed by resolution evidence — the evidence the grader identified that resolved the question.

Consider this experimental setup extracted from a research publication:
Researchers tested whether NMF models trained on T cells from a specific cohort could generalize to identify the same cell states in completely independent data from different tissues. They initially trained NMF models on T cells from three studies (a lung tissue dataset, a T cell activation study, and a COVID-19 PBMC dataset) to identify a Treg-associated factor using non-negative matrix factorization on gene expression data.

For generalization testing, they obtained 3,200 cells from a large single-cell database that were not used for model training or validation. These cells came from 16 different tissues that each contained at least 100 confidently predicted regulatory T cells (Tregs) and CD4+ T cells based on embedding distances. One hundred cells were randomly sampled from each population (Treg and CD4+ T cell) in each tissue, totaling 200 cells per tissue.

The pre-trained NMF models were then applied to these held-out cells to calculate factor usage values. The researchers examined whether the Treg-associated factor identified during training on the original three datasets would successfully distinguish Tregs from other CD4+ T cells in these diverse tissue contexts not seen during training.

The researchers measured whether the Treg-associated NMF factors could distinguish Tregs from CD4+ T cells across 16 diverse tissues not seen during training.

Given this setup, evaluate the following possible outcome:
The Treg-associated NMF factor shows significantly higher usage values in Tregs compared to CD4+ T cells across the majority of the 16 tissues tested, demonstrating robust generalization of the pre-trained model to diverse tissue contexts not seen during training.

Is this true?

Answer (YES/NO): YES